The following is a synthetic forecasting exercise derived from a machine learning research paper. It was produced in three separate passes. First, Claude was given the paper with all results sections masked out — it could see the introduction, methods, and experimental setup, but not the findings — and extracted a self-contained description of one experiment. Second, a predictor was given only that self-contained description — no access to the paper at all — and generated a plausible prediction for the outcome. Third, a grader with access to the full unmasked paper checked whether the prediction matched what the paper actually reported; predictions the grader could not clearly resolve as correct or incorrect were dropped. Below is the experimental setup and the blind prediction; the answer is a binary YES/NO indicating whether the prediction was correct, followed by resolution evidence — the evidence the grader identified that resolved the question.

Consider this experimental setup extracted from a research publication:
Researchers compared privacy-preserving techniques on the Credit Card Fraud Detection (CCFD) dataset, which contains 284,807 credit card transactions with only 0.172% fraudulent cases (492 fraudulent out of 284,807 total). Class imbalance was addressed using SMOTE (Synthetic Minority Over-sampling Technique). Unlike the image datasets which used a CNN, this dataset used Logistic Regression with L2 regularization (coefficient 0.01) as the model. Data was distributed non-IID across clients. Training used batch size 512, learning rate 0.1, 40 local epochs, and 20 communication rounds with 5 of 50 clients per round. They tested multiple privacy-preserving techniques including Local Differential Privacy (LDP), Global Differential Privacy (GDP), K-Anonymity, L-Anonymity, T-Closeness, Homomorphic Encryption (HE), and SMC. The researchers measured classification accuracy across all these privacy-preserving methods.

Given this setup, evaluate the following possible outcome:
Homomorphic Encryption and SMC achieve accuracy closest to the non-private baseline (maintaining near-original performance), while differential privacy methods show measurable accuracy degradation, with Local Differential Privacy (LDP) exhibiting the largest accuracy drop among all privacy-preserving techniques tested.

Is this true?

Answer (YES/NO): NO